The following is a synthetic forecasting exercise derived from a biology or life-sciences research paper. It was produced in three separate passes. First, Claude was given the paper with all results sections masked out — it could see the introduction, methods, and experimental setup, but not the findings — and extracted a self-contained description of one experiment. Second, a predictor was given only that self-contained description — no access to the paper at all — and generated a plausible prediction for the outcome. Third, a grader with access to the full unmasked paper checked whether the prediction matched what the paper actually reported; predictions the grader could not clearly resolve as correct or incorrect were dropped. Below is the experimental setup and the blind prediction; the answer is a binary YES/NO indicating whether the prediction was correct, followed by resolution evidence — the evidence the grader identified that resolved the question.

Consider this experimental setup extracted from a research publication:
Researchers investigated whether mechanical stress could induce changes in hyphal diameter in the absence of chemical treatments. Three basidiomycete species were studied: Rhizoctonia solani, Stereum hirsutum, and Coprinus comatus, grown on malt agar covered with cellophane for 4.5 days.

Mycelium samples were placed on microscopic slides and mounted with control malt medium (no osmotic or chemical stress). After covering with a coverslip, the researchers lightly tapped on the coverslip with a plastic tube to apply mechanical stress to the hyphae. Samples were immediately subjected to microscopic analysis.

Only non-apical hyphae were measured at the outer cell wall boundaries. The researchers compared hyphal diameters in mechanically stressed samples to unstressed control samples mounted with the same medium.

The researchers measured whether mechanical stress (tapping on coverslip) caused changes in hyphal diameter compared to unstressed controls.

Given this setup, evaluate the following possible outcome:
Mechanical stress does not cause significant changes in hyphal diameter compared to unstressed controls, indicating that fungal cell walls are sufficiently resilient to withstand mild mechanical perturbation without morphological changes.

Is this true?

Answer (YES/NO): NO